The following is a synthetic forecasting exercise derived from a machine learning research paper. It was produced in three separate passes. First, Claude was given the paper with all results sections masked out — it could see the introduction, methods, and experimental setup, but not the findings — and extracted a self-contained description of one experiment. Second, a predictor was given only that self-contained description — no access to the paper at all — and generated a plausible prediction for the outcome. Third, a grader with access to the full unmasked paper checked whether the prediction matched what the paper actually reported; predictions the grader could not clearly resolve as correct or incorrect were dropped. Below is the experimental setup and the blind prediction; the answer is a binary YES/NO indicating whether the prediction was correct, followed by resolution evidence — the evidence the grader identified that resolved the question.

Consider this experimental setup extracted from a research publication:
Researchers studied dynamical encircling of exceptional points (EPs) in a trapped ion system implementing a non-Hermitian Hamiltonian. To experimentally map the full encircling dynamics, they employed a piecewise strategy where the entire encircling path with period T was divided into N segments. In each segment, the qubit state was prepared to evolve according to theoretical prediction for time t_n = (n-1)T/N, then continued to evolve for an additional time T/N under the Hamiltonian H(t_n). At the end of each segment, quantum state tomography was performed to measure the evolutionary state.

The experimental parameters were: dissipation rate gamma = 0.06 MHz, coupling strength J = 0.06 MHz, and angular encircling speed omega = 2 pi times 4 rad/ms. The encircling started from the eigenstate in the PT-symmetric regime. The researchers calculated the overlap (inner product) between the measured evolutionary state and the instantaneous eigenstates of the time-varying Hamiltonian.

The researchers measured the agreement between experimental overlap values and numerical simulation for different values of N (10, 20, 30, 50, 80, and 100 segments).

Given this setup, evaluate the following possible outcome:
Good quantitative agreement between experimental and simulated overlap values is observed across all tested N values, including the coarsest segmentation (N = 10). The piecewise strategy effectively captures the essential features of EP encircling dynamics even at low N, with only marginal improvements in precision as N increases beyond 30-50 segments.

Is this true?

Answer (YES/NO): NO